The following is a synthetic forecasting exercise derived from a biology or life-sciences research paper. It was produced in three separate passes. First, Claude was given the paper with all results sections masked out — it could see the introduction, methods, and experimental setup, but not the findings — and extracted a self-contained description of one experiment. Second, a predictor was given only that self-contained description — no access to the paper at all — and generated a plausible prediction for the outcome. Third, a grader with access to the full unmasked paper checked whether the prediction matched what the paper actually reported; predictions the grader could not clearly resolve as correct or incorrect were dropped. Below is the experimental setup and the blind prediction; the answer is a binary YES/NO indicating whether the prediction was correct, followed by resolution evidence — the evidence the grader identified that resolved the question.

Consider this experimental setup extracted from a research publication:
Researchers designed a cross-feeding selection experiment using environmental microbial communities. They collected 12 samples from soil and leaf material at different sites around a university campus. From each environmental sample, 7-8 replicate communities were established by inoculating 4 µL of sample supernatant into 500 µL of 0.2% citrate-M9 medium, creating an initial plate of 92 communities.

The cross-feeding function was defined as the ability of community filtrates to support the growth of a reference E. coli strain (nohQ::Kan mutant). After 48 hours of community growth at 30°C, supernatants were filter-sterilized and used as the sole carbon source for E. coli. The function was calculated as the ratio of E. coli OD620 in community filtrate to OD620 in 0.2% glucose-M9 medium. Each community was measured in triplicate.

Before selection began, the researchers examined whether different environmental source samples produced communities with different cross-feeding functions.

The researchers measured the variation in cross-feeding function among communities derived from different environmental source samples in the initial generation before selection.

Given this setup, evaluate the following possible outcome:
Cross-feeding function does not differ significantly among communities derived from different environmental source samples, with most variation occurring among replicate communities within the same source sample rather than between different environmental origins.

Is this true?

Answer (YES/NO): NO